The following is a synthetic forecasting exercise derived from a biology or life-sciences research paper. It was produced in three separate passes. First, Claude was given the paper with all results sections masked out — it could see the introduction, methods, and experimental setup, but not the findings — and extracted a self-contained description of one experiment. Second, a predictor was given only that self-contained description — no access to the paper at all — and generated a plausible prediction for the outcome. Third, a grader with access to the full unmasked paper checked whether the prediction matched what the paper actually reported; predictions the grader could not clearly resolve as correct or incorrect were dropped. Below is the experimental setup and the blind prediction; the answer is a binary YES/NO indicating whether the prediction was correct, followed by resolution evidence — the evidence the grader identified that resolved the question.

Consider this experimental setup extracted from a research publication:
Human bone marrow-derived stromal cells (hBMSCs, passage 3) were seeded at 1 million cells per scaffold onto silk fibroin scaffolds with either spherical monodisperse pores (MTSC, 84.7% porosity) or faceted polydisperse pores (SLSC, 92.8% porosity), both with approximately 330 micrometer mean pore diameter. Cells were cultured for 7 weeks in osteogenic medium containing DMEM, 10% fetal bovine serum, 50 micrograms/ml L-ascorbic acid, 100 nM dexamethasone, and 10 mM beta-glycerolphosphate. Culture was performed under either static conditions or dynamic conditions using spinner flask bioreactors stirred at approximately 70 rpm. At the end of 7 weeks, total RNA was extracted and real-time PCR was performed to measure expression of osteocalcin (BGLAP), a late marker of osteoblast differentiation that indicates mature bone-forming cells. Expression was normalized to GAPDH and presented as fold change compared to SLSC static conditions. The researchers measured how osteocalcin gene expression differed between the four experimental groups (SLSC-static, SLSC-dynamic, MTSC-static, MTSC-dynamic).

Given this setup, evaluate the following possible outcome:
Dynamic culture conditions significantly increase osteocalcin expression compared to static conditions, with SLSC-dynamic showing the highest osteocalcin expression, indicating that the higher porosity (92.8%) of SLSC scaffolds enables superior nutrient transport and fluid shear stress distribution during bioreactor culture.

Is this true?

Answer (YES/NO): YES